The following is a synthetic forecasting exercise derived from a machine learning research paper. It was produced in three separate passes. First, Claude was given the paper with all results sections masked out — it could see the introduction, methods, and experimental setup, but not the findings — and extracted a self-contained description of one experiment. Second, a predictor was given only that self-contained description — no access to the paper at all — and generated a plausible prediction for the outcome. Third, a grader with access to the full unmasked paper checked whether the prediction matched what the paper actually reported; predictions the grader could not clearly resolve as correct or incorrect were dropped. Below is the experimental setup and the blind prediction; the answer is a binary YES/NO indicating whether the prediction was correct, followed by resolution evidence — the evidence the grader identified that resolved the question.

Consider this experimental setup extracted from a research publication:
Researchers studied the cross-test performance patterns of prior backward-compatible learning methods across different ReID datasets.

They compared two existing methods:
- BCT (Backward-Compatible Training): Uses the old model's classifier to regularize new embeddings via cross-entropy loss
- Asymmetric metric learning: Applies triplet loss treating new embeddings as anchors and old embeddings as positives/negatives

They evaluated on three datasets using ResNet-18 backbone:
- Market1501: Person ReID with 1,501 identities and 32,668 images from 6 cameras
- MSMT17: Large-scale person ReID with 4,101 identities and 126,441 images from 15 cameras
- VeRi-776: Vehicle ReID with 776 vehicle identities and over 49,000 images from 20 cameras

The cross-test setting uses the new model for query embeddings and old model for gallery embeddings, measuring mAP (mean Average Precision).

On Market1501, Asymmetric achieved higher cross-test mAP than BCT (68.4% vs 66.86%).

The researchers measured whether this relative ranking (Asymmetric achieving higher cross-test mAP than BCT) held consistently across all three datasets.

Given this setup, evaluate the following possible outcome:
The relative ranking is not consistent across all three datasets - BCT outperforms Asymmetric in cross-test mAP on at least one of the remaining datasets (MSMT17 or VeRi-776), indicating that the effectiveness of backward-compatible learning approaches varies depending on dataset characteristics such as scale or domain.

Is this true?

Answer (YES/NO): YES